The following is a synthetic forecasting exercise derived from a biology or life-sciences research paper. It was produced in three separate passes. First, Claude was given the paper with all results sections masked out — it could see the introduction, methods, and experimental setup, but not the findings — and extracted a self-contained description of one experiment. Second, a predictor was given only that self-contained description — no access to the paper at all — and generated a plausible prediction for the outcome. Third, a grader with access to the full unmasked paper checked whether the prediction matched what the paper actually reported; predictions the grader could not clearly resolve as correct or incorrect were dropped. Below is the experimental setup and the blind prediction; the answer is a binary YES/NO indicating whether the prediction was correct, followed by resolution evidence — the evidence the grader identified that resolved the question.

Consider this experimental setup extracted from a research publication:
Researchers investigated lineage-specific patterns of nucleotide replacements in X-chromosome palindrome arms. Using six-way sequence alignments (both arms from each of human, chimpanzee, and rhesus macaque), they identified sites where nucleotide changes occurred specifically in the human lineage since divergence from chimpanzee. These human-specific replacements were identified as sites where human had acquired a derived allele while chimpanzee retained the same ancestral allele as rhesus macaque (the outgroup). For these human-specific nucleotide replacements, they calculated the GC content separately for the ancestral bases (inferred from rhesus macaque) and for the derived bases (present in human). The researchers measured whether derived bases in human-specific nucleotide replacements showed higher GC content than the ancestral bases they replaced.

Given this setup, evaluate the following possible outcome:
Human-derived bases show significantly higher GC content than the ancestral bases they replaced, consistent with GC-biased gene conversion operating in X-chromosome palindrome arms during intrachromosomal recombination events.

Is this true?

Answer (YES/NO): YES